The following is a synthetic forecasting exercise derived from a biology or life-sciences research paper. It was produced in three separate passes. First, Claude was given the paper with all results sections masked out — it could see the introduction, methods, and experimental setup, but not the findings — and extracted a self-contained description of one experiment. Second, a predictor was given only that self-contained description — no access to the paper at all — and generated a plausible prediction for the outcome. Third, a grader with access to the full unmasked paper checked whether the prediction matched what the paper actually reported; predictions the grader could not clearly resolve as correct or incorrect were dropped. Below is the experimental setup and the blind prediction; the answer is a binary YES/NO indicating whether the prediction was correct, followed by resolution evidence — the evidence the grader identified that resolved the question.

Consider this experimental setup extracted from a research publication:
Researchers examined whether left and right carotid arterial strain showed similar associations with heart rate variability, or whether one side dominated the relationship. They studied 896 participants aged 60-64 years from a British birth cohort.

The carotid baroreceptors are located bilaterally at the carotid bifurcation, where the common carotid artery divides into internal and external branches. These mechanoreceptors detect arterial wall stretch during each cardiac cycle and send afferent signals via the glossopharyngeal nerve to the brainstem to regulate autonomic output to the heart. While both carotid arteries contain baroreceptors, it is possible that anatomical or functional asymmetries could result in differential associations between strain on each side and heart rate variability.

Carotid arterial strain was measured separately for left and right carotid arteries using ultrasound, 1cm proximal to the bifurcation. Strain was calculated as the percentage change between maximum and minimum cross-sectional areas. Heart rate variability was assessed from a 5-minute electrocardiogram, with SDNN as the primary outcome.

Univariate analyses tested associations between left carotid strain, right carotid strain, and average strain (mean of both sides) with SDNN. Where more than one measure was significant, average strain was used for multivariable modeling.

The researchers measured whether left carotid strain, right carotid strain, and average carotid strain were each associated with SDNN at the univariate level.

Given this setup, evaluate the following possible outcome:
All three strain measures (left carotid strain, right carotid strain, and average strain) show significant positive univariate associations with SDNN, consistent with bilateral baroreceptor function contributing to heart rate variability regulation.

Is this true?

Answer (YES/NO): YES